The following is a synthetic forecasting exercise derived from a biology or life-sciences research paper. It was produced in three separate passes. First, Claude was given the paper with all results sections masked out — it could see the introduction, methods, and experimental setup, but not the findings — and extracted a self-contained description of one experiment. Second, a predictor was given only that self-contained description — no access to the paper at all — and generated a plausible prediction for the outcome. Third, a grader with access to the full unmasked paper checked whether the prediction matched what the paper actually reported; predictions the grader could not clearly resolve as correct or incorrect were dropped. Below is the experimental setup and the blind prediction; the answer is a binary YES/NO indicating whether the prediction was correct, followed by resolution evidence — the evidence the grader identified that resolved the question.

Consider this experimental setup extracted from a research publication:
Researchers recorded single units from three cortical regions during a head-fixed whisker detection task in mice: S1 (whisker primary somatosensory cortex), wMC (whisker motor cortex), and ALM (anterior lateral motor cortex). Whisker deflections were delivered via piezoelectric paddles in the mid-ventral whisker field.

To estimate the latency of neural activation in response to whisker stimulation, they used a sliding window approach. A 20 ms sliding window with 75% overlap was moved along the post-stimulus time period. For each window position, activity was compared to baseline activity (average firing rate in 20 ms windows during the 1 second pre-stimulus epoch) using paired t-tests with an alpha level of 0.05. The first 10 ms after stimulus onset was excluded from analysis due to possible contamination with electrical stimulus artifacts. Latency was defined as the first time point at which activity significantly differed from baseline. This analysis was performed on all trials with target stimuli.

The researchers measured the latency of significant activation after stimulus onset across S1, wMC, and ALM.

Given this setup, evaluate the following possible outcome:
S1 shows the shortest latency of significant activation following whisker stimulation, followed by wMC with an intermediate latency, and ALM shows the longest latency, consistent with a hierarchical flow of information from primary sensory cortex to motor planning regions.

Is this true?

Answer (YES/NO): NO